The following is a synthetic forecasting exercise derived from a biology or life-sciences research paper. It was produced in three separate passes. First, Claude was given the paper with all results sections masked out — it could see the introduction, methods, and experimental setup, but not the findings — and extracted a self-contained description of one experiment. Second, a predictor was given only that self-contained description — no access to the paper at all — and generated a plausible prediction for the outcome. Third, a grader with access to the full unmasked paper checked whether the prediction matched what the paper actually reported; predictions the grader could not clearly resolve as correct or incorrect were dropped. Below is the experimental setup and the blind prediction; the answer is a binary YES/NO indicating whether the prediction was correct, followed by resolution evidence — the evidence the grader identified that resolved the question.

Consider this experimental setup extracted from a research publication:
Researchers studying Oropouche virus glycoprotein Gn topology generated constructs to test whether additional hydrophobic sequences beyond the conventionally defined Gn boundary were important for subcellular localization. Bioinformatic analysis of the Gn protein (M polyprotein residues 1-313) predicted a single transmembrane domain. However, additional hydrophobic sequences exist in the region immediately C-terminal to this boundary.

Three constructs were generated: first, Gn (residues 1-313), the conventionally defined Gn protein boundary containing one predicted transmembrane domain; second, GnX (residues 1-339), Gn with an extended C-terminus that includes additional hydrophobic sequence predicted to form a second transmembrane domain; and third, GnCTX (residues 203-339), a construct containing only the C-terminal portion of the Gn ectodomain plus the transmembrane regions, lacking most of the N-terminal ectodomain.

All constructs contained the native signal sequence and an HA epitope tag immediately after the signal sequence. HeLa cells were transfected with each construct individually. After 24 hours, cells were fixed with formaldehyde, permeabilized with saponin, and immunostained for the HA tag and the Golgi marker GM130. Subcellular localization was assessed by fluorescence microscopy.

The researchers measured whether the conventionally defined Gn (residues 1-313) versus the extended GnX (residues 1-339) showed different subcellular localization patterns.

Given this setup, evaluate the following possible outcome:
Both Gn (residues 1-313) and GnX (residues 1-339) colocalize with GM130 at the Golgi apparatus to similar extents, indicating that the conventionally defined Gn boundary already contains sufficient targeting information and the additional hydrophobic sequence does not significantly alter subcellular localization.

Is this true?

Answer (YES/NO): NO